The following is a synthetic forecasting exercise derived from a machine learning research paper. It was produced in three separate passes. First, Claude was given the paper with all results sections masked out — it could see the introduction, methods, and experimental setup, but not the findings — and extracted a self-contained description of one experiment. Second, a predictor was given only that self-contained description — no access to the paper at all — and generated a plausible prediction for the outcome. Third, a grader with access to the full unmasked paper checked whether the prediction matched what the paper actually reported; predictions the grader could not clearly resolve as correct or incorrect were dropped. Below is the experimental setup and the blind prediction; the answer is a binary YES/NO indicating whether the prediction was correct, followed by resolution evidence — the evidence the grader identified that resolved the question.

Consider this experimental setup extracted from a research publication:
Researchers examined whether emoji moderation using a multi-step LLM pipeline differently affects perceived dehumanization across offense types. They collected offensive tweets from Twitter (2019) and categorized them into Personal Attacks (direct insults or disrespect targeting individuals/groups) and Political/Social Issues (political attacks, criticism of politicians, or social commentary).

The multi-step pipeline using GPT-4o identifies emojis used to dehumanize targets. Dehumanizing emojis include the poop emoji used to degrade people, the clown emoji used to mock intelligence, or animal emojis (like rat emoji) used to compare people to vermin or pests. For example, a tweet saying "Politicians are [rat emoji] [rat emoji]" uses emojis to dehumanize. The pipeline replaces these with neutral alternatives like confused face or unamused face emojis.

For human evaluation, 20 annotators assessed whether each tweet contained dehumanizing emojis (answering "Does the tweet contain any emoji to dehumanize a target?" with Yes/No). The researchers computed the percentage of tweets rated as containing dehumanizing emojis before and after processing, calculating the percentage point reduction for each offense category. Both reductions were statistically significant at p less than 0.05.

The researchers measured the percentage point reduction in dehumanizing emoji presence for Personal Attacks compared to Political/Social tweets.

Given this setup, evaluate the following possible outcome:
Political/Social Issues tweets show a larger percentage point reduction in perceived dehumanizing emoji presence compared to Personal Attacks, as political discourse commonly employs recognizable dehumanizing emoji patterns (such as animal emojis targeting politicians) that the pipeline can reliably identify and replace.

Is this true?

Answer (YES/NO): YES